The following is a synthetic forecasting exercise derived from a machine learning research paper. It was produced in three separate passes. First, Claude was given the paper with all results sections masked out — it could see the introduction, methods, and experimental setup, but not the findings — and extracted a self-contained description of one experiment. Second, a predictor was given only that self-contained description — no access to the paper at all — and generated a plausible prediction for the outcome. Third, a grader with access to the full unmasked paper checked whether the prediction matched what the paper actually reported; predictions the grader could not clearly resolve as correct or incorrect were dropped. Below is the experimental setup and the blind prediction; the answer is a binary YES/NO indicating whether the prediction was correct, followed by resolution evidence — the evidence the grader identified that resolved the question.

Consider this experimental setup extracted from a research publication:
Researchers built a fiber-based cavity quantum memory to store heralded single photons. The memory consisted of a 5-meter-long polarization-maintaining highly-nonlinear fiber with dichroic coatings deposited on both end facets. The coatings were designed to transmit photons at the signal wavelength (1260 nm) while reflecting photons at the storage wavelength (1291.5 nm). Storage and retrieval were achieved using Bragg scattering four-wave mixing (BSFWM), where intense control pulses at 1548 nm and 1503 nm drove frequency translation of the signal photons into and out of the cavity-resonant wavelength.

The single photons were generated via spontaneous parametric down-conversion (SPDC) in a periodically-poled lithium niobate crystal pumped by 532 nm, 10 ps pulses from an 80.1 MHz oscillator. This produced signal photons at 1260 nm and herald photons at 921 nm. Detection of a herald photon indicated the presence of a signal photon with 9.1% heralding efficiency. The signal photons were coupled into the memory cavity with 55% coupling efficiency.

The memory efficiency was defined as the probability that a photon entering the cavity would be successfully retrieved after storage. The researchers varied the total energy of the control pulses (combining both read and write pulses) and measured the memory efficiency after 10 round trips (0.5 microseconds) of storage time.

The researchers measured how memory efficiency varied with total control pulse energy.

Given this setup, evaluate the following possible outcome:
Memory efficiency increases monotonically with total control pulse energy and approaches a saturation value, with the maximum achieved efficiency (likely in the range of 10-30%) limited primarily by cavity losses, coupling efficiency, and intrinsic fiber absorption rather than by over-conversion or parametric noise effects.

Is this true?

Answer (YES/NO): NO